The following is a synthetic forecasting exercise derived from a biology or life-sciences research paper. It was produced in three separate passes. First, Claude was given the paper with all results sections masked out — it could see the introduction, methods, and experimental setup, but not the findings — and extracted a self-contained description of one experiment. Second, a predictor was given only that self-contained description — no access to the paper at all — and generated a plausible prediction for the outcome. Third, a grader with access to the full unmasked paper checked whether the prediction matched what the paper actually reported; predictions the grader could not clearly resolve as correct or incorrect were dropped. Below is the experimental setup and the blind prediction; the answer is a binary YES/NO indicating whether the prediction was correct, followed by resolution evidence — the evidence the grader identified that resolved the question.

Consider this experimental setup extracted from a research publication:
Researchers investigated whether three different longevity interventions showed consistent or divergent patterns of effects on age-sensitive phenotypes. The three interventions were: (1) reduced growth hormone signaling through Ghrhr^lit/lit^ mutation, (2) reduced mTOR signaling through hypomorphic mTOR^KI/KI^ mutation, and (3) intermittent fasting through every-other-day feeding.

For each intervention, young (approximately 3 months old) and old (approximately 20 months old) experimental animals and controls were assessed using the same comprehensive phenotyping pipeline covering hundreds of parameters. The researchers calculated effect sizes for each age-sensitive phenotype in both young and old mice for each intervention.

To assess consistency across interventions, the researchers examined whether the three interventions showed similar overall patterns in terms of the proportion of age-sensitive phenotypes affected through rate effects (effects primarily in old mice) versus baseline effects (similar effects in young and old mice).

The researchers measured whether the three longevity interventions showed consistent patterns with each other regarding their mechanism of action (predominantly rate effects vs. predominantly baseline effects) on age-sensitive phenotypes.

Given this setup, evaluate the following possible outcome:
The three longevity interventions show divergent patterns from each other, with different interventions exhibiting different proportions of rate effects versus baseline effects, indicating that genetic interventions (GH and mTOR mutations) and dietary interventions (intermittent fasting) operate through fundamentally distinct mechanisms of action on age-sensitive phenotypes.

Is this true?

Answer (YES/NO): NO